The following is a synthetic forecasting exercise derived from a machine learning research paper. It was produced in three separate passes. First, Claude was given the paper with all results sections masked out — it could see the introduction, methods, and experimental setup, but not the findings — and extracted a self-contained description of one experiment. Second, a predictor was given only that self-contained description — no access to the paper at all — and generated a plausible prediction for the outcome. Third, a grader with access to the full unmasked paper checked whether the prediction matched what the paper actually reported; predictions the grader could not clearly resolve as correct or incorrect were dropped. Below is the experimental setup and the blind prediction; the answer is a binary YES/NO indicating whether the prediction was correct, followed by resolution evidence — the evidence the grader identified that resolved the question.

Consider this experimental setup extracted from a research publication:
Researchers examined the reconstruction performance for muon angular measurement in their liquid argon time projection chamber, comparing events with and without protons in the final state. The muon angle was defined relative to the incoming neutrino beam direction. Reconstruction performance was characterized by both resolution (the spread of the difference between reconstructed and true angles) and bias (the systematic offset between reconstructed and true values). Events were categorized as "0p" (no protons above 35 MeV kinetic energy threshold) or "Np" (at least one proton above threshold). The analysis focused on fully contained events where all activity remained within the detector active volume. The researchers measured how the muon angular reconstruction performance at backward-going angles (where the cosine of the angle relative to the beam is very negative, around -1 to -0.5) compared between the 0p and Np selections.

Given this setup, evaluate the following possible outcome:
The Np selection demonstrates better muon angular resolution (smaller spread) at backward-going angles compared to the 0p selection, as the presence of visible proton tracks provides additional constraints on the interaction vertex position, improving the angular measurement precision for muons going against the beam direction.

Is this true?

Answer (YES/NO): YES